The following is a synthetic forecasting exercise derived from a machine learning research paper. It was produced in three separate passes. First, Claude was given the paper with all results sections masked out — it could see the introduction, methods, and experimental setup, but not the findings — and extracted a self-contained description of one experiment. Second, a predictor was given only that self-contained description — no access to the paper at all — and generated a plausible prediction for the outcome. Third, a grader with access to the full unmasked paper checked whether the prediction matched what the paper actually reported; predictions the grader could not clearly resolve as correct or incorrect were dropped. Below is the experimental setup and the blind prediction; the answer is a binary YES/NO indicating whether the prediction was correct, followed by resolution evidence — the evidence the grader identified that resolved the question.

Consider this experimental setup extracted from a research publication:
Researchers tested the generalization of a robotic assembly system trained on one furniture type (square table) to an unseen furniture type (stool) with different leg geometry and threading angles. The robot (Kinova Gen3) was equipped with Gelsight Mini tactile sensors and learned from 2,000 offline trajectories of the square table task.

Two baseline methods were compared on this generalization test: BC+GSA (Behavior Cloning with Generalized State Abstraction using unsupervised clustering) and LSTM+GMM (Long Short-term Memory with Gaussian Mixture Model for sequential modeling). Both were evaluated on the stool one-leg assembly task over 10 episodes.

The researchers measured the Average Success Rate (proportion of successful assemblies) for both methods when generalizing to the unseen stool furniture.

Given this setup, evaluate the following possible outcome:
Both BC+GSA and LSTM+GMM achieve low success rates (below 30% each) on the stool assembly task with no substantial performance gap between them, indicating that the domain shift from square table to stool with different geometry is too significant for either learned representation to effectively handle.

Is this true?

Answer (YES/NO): NO